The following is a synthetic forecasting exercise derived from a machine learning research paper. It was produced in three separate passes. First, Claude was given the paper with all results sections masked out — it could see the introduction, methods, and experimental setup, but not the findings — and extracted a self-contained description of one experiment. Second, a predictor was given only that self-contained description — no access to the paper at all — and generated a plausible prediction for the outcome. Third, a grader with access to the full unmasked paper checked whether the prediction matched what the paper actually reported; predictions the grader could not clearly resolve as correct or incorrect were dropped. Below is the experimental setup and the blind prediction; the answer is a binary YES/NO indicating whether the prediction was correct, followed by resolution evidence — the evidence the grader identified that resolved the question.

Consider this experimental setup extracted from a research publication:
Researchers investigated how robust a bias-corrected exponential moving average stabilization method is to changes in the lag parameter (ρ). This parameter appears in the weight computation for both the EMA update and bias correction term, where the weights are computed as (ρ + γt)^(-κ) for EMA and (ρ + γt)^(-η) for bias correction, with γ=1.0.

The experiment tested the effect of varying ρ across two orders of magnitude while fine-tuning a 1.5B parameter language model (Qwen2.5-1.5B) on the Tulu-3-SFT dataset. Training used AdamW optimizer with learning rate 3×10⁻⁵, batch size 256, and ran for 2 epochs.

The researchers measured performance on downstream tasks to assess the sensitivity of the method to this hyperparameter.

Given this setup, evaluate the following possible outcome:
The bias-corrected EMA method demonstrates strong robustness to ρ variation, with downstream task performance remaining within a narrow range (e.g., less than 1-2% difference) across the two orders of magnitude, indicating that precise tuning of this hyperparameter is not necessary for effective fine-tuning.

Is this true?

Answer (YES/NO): YES